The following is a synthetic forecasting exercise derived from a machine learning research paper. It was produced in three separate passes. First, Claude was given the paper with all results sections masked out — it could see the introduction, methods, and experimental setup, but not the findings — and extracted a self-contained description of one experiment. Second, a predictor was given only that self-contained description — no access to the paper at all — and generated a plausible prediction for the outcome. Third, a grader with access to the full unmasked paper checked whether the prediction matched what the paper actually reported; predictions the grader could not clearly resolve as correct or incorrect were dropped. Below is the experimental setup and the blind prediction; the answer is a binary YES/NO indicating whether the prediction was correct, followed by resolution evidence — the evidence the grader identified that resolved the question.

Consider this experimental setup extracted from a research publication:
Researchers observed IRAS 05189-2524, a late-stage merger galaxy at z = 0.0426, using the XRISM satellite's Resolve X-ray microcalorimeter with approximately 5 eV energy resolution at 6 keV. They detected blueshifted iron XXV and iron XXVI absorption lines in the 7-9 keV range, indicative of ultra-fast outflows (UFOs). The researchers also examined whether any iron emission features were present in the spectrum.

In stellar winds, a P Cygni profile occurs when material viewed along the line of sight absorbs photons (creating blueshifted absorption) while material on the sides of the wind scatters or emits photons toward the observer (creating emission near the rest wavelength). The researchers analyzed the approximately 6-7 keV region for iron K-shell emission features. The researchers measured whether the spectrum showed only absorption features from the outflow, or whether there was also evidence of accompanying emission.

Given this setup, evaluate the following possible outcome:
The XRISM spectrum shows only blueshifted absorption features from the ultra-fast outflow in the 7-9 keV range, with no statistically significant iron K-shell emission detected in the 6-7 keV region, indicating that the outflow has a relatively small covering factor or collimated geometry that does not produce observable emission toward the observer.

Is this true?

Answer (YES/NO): NO